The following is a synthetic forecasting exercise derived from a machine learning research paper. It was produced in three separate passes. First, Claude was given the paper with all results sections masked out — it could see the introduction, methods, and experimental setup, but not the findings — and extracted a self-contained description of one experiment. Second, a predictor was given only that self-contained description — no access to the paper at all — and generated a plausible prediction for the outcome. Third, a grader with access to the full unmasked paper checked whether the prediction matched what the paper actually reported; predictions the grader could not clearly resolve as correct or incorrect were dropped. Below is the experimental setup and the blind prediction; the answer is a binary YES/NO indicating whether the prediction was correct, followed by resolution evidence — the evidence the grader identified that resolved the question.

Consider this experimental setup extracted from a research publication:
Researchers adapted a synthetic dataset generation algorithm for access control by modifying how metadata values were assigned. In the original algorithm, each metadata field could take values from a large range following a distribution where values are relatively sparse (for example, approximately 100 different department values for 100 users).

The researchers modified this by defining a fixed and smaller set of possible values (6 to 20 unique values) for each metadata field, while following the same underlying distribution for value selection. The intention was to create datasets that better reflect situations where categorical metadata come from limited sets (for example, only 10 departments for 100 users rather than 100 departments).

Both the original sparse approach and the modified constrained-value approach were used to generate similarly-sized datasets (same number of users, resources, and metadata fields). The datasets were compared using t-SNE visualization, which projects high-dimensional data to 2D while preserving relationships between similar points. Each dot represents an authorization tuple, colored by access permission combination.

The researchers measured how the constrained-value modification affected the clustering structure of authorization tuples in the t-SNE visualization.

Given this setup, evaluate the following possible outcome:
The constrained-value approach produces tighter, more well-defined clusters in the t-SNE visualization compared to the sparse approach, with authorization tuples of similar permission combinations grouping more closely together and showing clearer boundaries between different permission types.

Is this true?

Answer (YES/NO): NO